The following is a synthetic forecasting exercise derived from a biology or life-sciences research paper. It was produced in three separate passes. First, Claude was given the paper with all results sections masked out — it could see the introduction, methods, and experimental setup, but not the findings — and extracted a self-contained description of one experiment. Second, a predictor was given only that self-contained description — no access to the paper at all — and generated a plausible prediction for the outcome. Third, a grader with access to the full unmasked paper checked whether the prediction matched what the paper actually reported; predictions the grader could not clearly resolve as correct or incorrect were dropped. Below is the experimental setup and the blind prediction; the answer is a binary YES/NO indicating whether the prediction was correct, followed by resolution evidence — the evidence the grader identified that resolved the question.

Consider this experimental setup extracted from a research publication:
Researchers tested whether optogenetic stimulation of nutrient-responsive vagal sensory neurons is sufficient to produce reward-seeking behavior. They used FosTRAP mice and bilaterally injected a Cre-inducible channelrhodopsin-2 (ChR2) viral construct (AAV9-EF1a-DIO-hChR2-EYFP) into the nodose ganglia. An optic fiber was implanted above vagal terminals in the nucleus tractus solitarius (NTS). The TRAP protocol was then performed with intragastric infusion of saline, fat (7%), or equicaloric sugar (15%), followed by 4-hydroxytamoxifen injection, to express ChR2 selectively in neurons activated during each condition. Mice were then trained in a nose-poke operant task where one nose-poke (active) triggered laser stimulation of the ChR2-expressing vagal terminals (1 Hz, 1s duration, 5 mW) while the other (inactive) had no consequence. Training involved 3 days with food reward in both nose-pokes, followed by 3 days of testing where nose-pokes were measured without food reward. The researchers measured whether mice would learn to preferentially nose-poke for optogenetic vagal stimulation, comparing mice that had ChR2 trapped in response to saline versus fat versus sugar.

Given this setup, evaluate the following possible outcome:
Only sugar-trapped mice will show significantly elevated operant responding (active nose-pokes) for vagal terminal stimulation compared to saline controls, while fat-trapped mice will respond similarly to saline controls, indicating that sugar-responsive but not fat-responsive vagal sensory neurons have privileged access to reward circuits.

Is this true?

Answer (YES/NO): NO